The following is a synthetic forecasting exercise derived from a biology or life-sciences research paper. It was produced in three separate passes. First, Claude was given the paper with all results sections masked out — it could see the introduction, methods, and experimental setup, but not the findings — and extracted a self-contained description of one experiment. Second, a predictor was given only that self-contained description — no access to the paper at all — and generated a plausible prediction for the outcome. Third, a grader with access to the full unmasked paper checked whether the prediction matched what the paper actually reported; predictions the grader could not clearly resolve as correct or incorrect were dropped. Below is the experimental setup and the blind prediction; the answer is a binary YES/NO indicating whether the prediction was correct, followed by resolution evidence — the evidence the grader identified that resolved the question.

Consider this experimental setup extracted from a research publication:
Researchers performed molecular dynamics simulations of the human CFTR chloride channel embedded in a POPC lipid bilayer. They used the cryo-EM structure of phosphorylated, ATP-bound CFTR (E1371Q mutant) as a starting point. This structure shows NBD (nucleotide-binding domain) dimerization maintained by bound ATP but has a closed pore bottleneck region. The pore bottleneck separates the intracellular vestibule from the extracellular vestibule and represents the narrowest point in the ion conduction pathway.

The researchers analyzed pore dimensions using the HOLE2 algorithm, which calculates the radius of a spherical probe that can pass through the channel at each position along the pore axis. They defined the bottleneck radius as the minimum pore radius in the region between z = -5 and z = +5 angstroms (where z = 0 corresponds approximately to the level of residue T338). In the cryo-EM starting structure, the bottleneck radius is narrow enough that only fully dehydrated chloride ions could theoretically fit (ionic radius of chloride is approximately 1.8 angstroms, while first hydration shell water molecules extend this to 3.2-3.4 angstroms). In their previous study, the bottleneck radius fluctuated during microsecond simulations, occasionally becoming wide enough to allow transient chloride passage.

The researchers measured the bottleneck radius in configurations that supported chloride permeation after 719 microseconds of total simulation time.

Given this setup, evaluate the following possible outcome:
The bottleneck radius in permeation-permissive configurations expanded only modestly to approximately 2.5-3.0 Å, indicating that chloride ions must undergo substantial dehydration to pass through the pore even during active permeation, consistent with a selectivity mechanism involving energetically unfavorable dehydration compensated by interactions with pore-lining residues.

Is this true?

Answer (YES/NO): NO